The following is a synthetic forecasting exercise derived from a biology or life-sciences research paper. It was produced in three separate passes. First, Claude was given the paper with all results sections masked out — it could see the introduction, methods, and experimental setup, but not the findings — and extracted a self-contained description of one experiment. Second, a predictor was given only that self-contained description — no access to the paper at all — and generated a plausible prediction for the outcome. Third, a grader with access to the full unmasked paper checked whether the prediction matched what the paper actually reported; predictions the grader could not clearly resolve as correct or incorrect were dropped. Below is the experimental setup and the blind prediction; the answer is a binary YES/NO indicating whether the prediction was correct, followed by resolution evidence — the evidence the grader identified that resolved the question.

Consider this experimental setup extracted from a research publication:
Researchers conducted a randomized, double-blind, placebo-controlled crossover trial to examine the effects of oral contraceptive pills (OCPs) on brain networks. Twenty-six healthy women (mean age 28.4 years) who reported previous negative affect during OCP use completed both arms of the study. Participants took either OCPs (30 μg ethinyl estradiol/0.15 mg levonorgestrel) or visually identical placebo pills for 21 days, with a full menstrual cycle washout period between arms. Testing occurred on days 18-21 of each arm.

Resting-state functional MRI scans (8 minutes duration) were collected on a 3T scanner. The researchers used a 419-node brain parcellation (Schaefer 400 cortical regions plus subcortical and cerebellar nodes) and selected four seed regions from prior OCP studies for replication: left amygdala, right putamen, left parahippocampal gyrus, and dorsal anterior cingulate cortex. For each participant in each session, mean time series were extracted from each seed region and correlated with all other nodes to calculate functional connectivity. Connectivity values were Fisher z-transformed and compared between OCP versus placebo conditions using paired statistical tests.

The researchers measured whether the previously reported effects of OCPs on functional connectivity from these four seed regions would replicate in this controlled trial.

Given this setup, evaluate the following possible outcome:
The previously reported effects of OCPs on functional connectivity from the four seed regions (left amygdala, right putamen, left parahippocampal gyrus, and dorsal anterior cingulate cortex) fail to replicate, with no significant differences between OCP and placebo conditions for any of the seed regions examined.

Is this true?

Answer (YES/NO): NO